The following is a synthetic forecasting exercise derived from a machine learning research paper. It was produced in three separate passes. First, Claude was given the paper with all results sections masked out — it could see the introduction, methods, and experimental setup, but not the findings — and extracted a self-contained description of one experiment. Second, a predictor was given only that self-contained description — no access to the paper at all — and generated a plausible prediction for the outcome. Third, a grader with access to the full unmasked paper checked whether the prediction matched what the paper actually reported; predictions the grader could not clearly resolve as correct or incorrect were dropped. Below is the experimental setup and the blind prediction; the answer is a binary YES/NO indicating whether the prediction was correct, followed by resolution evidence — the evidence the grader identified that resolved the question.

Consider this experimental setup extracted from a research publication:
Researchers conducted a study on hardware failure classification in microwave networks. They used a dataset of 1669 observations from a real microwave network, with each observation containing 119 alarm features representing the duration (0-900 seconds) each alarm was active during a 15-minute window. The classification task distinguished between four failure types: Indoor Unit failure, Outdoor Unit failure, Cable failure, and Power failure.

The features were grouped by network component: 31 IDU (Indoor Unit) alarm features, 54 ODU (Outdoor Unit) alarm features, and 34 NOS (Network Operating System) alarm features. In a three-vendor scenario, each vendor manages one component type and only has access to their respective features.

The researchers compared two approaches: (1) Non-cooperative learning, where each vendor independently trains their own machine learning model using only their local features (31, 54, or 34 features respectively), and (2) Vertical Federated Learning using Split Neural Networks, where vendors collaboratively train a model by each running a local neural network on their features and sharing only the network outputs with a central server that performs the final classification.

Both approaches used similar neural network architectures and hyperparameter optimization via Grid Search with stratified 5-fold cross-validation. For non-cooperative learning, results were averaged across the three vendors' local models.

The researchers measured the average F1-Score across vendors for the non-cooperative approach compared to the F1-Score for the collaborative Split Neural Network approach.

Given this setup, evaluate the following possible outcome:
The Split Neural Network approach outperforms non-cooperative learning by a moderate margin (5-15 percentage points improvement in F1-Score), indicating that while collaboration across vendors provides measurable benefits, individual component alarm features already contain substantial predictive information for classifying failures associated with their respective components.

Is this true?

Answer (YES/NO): NO